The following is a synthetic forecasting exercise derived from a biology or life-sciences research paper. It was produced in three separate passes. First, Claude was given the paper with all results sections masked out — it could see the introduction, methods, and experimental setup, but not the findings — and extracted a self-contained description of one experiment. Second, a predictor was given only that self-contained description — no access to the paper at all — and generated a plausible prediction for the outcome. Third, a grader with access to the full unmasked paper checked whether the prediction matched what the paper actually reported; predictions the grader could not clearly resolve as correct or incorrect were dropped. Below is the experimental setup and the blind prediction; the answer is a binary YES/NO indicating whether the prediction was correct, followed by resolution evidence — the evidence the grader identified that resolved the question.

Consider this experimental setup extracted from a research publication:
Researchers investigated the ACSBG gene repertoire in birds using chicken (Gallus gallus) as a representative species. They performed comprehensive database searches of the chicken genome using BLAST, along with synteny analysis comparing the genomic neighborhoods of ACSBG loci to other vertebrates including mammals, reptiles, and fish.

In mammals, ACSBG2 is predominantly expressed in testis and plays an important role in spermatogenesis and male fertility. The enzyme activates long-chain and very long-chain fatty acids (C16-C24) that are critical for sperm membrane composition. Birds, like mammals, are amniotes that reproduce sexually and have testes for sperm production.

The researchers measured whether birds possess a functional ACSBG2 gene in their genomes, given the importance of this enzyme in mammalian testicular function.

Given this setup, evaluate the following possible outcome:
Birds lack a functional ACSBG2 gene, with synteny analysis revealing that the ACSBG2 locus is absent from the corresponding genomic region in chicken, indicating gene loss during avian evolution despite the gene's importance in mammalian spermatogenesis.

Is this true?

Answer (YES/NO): NO